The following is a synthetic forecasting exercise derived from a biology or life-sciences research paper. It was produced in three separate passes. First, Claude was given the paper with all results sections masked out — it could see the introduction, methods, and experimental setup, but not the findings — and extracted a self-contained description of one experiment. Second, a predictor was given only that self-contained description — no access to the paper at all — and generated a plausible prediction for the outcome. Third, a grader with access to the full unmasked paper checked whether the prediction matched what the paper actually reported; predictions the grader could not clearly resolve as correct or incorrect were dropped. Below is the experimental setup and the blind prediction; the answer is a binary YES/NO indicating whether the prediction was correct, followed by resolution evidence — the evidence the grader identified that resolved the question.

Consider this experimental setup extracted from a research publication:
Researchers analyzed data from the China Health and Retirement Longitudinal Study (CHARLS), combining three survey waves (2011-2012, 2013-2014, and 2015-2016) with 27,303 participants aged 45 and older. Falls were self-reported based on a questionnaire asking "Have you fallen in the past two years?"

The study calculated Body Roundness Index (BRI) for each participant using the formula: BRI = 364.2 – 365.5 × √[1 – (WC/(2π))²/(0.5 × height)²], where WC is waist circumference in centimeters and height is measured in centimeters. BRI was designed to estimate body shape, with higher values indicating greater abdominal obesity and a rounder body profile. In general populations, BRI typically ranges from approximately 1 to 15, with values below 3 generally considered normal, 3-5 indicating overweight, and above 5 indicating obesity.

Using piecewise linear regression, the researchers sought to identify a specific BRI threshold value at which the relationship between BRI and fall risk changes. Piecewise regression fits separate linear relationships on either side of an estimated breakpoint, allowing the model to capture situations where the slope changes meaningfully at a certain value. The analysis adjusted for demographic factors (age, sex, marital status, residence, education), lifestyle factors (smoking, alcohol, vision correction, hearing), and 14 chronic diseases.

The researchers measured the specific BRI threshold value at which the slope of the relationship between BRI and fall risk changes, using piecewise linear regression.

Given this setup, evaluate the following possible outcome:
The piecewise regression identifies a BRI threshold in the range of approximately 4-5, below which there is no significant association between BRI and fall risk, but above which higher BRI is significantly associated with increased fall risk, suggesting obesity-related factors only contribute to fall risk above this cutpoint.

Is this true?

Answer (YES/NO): NO